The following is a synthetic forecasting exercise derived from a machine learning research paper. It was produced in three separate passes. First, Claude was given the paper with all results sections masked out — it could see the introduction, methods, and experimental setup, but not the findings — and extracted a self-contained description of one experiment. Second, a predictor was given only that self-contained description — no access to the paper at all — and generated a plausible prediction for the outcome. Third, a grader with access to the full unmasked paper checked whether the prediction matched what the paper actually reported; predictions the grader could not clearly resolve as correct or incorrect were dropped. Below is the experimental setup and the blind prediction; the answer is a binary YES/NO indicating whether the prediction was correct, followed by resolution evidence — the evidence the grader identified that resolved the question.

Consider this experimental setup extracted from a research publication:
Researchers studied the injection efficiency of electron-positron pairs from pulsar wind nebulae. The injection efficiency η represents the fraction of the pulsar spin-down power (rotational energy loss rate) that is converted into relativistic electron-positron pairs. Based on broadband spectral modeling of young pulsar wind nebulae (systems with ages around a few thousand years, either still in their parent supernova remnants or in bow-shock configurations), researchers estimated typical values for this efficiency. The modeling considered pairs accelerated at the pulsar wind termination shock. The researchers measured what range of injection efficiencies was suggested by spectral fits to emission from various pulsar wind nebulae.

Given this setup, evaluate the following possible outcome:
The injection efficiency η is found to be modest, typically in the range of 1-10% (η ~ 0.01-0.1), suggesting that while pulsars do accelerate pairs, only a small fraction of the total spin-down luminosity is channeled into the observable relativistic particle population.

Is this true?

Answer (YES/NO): NO